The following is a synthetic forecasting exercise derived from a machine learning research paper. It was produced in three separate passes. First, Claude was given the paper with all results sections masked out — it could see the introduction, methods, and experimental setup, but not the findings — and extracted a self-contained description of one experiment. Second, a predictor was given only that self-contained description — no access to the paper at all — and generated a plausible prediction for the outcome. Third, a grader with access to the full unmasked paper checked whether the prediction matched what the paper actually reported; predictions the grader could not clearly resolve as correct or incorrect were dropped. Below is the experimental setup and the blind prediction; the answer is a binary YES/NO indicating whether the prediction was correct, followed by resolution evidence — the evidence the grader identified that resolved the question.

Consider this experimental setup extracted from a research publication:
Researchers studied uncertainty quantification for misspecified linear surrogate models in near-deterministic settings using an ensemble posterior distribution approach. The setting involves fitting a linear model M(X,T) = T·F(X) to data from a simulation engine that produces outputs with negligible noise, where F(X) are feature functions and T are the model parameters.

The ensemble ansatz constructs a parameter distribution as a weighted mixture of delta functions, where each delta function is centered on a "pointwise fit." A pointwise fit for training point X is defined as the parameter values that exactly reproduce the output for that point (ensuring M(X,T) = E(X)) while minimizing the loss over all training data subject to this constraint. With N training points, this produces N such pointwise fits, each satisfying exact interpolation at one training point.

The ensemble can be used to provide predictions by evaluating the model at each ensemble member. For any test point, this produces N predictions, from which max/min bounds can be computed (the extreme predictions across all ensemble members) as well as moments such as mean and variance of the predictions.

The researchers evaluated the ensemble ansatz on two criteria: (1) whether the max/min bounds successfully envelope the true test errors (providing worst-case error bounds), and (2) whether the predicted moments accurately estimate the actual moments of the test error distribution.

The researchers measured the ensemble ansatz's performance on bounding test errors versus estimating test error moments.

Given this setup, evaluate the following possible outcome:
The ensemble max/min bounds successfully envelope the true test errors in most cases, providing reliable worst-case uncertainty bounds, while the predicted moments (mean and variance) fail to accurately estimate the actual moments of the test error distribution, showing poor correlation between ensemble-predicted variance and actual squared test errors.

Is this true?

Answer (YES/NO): NO